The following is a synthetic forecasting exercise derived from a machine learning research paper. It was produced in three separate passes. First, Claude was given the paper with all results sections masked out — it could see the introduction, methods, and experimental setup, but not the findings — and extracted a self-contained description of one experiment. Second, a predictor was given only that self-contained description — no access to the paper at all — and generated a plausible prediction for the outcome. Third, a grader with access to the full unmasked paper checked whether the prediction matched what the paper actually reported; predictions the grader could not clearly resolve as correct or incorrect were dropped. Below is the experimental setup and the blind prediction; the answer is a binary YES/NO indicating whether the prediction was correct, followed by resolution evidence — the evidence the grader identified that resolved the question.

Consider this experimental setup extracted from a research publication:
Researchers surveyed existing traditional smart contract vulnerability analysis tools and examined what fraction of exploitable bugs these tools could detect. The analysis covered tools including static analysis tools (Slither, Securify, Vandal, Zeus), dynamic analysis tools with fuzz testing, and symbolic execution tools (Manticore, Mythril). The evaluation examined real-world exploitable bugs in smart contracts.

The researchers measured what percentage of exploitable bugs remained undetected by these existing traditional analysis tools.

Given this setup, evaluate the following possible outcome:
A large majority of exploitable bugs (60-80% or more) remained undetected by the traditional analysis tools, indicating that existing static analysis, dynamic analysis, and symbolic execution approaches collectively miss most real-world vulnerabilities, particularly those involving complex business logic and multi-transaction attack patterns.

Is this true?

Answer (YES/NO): YES